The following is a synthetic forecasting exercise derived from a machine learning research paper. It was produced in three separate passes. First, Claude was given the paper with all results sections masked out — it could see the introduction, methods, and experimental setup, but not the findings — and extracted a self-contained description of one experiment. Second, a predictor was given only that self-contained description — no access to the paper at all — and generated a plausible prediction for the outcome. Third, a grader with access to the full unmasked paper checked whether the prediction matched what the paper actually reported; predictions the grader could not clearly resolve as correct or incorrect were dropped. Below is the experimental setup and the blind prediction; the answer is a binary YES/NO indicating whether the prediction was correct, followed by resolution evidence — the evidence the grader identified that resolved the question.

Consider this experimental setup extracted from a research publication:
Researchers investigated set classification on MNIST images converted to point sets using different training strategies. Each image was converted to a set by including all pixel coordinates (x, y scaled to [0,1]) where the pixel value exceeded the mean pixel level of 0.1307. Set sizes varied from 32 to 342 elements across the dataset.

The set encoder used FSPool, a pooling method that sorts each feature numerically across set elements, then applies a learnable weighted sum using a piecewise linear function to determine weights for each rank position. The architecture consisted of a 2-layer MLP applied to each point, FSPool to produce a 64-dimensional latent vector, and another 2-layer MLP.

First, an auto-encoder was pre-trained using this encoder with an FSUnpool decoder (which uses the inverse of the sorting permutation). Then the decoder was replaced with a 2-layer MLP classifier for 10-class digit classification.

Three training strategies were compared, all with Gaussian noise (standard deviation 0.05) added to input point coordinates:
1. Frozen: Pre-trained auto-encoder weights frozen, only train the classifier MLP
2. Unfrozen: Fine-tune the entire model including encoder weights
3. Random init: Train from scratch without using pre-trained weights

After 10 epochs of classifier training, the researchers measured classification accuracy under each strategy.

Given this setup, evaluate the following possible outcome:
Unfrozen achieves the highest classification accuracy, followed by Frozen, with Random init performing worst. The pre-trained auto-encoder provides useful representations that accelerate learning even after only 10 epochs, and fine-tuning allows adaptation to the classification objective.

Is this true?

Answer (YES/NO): NO